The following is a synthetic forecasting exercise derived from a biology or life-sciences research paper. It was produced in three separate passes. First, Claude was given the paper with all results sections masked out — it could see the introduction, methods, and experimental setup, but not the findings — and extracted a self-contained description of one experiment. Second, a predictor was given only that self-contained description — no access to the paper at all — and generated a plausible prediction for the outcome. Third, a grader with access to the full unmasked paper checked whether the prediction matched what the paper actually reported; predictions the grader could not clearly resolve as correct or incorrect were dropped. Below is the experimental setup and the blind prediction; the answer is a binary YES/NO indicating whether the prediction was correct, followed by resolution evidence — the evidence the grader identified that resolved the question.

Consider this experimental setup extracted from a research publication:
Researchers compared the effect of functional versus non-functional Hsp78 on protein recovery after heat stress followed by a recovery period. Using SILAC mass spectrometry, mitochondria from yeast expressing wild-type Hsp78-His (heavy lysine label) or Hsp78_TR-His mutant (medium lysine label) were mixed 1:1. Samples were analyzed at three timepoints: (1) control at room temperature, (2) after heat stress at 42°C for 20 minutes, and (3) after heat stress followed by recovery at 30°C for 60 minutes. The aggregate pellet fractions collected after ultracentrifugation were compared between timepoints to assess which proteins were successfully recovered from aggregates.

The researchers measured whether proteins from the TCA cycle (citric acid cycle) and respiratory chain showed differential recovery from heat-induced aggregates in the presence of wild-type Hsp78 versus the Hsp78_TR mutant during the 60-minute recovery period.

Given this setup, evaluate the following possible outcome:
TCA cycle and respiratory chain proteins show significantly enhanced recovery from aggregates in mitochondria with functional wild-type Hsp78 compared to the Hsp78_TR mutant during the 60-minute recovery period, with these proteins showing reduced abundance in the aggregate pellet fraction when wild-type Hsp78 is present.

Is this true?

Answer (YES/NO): NO